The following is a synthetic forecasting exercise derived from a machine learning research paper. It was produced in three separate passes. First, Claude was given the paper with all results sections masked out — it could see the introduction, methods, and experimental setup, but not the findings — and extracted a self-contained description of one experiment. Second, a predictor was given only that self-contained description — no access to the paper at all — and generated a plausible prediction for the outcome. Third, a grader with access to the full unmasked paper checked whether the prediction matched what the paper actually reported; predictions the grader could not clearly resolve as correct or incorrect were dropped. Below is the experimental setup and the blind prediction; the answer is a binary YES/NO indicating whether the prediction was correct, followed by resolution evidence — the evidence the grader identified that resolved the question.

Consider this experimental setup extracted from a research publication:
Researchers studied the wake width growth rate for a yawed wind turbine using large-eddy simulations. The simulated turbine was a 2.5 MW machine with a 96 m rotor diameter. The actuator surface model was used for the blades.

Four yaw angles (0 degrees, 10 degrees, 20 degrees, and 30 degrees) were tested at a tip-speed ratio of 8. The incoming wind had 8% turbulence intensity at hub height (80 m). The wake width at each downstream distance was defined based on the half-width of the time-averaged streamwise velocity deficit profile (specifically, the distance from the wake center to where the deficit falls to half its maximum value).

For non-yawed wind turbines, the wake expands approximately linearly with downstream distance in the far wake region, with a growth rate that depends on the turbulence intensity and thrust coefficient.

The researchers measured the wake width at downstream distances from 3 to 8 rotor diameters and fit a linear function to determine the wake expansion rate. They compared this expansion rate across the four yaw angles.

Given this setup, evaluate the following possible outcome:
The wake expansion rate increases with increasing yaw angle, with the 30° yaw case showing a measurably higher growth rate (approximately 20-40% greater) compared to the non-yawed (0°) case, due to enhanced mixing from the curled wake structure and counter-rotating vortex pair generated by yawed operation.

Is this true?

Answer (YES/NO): NO